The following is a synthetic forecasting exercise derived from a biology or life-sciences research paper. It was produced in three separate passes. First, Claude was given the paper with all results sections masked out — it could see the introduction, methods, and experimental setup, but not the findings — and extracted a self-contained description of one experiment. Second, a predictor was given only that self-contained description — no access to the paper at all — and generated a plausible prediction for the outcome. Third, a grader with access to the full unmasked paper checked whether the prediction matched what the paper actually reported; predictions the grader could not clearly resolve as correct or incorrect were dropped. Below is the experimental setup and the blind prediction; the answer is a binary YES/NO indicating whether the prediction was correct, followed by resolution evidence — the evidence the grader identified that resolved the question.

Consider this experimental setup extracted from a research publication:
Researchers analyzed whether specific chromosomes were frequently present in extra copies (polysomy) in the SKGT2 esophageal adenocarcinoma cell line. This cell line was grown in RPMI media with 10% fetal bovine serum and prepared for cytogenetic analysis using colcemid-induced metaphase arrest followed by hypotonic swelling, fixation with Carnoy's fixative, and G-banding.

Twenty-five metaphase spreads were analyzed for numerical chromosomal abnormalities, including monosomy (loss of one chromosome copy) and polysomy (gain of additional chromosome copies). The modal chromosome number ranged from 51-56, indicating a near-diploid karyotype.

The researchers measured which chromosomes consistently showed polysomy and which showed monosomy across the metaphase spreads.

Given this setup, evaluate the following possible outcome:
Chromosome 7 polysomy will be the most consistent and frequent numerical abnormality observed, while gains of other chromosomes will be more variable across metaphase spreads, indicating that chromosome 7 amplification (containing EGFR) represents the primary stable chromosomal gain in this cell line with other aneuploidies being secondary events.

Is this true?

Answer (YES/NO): NO